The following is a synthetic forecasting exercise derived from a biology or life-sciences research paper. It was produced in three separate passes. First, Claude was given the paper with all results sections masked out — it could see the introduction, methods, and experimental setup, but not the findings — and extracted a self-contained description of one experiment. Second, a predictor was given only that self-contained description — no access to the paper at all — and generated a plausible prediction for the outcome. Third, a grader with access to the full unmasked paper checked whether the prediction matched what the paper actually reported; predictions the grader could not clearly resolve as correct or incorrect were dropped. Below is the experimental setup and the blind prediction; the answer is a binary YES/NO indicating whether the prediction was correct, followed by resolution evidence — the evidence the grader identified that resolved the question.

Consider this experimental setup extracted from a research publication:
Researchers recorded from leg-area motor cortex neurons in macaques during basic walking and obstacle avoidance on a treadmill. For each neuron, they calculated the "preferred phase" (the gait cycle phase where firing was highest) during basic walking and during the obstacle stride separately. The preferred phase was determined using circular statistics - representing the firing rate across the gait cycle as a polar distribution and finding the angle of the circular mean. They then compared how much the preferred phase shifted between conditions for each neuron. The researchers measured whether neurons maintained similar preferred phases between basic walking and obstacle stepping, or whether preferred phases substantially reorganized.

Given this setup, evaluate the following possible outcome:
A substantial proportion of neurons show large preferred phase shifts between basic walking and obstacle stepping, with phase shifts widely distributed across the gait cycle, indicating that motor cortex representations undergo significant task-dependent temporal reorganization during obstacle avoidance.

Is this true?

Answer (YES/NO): NO